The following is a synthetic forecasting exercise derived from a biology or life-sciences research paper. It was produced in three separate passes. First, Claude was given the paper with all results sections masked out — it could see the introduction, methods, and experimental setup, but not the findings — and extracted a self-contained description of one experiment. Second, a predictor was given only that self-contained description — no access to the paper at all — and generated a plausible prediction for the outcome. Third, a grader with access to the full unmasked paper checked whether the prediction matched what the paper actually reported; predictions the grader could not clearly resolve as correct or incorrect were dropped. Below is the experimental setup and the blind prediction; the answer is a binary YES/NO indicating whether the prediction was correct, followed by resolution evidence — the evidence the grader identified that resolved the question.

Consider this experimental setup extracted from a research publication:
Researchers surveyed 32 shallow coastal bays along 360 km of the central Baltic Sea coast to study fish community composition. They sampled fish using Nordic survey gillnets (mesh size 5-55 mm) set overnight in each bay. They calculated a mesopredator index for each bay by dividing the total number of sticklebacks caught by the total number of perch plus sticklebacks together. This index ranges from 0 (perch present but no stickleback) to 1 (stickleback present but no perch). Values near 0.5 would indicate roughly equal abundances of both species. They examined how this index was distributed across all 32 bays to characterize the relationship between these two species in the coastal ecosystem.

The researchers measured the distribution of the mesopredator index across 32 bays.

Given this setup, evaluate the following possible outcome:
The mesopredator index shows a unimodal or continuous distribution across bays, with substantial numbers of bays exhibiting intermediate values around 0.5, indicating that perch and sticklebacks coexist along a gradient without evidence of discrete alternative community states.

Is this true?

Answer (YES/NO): NO